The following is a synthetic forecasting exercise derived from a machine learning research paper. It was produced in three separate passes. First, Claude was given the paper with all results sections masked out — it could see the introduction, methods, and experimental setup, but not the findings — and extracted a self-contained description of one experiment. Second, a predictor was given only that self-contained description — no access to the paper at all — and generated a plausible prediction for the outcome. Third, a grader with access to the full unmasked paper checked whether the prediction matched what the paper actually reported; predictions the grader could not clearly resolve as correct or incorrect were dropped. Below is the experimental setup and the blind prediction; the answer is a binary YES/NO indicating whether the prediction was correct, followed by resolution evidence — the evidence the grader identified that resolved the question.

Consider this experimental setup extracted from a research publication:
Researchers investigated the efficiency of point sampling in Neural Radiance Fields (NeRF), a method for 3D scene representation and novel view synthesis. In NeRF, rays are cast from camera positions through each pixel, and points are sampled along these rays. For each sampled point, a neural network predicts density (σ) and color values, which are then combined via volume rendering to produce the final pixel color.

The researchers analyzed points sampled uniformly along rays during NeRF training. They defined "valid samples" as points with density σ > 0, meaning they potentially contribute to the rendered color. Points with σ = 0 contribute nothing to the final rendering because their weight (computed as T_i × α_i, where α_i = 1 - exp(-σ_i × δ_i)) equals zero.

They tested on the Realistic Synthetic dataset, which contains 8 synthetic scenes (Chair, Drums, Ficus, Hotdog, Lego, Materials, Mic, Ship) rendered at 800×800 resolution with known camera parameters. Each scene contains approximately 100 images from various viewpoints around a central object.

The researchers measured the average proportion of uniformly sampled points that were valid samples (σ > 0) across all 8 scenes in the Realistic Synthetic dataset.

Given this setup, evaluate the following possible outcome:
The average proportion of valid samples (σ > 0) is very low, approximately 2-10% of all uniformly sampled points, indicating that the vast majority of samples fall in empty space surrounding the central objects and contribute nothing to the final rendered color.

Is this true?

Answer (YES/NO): NO